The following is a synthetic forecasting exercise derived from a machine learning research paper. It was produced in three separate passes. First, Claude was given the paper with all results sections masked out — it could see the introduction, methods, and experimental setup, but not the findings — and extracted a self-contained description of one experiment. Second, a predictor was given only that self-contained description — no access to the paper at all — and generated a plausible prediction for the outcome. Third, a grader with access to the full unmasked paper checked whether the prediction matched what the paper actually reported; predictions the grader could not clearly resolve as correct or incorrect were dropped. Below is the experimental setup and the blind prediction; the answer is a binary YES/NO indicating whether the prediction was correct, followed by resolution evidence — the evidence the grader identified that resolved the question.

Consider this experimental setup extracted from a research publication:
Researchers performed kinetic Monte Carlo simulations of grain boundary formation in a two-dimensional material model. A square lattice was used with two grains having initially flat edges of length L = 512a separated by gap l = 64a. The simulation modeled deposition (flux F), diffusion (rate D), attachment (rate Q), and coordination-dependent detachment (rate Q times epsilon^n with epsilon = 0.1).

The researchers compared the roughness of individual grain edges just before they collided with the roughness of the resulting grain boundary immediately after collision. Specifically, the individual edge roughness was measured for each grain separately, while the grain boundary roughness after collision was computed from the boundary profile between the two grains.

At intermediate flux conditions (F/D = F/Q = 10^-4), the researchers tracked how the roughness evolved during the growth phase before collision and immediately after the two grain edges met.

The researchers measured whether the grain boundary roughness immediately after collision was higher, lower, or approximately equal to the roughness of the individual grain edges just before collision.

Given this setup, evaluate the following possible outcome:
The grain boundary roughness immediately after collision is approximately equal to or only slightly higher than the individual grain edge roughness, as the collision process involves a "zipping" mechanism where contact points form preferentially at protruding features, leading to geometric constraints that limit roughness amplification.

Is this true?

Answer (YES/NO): NO